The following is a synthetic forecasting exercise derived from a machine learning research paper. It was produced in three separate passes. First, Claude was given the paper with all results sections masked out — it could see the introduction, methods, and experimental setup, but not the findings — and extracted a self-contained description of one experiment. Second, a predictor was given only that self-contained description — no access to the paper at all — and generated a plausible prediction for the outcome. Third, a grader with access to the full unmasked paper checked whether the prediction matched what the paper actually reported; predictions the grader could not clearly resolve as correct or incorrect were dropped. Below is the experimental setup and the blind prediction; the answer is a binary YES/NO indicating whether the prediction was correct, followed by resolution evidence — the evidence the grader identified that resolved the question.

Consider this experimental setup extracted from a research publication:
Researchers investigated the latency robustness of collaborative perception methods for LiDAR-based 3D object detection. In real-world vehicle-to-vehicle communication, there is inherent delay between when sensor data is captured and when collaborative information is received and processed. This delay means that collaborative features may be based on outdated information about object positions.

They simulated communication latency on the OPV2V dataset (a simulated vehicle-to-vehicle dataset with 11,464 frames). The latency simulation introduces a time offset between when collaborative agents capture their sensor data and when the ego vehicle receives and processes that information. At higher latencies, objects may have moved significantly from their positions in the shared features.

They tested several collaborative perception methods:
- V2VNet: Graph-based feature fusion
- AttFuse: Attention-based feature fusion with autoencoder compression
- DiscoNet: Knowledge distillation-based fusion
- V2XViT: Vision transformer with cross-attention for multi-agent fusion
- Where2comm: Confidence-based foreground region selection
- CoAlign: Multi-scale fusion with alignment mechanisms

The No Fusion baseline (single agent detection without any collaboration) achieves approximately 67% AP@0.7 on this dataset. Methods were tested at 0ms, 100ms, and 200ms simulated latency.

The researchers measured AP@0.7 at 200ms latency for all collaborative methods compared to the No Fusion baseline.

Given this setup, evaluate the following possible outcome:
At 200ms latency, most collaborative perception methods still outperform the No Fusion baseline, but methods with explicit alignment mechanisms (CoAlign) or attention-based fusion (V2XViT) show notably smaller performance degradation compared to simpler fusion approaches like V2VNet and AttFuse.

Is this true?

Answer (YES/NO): NO